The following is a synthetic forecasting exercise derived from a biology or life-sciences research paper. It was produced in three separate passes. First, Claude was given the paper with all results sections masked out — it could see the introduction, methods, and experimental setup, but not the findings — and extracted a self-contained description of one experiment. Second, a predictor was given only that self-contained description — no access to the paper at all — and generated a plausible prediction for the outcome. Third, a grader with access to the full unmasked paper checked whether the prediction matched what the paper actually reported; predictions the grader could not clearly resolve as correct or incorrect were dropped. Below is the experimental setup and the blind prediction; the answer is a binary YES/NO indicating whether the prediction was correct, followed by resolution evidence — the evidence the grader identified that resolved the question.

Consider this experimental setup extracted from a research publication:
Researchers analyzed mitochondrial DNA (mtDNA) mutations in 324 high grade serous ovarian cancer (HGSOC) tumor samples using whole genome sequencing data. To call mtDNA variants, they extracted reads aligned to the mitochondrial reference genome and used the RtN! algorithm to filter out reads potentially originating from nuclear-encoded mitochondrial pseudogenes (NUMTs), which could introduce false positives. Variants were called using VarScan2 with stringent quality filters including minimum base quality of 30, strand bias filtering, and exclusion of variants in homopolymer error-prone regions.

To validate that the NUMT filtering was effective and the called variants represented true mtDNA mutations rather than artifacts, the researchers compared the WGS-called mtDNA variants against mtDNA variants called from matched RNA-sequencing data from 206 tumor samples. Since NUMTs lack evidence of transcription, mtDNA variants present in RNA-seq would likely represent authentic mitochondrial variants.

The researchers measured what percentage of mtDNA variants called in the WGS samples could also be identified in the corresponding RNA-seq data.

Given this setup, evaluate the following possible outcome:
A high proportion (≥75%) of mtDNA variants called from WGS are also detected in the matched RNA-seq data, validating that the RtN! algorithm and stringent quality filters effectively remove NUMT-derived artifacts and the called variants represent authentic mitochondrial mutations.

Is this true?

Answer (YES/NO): YES